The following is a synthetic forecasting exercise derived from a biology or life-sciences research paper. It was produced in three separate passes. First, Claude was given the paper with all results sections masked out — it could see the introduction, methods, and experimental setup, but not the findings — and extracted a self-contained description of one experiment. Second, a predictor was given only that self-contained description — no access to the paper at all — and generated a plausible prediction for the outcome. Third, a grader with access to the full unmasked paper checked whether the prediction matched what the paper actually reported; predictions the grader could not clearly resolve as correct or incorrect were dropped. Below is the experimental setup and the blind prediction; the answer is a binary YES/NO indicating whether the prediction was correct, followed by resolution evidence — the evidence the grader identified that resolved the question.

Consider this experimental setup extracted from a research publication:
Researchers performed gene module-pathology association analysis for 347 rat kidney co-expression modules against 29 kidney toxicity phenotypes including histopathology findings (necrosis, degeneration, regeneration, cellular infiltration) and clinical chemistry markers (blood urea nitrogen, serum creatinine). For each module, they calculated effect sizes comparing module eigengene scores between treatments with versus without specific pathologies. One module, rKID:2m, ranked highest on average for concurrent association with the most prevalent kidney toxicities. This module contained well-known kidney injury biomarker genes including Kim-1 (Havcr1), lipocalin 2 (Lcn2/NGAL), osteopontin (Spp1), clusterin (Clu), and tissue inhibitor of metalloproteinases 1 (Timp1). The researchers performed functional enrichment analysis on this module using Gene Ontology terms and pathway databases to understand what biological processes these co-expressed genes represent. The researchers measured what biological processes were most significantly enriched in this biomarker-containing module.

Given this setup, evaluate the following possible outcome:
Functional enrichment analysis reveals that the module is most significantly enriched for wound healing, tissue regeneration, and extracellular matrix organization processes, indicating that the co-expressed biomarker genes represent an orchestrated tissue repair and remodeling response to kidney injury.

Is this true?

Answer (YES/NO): NO